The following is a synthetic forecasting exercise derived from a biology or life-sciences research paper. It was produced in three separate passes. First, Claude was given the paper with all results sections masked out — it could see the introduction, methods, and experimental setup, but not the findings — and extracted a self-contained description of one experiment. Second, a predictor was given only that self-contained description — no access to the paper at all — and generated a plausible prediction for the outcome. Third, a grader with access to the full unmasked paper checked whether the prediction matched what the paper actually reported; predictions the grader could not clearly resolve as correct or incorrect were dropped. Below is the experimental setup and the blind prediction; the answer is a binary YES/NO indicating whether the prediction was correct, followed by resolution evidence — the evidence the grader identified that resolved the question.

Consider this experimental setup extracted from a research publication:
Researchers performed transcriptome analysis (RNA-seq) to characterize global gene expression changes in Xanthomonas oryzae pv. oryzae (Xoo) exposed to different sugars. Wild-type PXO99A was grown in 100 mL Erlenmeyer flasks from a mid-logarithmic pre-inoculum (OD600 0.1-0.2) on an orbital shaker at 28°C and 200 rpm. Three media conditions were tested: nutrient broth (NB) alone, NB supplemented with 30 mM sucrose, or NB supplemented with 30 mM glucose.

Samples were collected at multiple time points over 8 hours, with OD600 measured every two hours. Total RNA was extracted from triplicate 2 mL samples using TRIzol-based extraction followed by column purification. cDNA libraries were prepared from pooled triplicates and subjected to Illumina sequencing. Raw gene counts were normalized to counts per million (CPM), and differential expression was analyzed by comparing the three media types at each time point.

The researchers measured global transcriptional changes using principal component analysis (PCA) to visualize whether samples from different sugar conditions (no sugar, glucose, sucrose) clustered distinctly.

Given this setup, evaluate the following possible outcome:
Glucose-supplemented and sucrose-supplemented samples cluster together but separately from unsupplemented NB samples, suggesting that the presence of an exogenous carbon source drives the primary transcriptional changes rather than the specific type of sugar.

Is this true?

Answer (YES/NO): NO